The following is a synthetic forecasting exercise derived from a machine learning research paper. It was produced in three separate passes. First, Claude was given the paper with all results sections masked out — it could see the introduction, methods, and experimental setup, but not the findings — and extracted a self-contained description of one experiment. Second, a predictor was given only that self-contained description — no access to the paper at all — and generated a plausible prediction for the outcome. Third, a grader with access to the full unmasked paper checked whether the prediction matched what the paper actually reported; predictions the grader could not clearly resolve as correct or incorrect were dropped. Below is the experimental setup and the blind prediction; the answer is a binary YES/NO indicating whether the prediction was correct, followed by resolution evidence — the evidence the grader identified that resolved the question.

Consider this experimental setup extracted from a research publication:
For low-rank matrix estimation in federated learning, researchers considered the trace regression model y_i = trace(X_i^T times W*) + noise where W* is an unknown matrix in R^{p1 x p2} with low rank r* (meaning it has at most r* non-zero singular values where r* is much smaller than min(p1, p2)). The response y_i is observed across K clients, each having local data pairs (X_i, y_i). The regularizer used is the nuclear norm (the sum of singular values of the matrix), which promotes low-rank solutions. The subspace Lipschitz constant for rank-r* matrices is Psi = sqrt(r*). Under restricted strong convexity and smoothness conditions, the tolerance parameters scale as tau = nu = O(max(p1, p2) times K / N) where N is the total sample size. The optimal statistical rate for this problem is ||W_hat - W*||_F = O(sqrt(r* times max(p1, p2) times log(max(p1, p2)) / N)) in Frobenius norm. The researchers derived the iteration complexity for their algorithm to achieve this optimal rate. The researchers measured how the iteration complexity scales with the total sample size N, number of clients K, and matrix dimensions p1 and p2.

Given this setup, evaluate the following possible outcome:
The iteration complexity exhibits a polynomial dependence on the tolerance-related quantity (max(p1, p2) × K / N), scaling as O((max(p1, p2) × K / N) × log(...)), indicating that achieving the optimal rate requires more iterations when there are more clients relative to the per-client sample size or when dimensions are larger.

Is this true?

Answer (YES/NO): NO